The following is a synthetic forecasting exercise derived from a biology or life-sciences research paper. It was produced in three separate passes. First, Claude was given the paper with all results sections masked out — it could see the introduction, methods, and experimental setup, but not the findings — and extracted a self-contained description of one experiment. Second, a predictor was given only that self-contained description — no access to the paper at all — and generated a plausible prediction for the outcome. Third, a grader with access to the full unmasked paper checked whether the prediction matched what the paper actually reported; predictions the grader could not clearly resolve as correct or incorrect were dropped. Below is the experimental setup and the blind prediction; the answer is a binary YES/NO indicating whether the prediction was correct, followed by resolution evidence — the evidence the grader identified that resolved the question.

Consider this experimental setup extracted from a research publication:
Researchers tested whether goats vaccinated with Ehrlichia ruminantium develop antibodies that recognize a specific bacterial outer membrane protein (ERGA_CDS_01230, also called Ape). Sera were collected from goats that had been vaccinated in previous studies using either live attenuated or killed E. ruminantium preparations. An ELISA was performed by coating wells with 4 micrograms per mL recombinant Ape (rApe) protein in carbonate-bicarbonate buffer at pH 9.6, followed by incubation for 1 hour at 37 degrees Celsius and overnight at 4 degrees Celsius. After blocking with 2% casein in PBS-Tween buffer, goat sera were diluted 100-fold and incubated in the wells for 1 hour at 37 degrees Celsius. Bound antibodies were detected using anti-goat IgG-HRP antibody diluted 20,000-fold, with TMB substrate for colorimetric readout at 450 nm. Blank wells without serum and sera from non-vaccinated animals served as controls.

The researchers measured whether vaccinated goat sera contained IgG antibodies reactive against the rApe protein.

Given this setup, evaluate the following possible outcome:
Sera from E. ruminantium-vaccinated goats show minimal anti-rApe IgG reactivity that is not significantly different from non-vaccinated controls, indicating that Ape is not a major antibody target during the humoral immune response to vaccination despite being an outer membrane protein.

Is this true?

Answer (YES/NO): NO